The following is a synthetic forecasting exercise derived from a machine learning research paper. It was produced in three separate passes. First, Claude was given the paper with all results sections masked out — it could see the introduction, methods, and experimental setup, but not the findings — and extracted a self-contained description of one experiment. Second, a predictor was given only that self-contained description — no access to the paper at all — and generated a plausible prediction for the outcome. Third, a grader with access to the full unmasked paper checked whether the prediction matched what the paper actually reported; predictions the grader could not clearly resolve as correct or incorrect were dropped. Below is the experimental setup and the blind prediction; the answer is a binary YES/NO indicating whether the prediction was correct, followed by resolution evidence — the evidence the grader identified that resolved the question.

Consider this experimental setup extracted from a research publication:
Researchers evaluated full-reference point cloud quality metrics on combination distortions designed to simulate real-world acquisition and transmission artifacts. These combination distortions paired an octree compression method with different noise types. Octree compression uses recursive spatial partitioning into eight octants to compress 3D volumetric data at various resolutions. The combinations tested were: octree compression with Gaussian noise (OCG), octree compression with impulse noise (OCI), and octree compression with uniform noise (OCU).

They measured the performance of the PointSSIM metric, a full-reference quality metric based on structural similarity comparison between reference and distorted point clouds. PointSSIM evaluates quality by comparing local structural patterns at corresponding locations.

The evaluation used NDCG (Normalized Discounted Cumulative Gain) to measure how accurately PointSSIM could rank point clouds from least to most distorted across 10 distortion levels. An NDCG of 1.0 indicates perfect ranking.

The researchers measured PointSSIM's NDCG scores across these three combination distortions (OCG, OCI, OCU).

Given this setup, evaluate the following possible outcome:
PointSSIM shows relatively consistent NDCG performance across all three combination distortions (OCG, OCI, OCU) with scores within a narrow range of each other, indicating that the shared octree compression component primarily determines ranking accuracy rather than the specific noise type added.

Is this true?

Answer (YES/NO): YES